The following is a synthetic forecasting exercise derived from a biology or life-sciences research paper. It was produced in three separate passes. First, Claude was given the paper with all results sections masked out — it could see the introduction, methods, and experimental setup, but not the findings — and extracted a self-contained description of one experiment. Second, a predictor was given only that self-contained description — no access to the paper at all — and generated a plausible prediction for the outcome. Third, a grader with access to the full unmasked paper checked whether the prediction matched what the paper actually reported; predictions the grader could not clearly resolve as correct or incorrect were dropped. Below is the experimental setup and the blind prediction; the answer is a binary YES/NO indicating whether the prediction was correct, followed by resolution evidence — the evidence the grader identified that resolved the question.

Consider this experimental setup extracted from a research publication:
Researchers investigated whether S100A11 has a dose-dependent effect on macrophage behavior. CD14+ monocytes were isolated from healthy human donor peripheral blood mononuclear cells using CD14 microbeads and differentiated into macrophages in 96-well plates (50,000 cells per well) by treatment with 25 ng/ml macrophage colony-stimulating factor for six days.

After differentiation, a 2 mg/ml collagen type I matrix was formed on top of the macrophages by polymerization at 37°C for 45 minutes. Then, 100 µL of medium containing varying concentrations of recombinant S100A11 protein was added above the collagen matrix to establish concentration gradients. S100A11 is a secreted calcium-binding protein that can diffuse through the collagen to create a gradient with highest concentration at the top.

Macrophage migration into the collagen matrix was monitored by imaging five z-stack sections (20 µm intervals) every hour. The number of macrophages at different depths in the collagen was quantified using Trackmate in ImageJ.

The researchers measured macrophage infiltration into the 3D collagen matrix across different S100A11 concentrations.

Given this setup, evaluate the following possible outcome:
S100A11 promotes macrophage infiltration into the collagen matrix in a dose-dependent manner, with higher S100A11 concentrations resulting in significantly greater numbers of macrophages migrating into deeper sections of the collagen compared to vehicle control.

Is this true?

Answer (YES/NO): YES